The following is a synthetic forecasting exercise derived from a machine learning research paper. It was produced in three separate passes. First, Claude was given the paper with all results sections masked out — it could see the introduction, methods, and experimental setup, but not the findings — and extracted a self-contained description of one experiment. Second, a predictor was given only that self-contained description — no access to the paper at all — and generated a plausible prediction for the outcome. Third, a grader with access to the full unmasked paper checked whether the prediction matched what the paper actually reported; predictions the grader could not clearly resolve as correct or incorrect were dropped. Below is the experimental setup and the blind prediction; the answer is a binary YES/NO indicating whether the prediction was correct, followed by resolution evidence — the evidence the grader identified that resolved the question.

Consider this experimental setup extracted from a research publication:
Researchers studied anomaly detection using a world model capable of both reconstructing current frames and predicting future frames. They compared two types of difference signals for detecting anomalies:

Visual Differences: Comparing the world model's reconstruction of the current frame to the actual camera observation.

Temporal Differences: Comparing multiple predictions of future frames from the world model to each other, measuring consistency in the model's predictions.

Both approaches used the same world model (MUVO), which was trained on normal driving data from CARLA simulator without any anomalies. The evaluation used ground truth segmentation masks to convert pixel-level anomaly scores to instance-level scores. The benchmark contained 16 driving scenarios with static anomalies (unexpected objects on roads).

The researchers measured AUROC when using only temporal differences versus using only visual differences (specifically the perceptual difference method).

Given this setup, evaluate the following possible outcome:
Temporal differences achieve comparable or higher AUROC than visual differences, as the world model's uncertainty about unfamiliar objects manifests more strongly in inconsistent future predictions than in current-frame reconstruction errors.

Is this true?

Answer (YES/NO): NO